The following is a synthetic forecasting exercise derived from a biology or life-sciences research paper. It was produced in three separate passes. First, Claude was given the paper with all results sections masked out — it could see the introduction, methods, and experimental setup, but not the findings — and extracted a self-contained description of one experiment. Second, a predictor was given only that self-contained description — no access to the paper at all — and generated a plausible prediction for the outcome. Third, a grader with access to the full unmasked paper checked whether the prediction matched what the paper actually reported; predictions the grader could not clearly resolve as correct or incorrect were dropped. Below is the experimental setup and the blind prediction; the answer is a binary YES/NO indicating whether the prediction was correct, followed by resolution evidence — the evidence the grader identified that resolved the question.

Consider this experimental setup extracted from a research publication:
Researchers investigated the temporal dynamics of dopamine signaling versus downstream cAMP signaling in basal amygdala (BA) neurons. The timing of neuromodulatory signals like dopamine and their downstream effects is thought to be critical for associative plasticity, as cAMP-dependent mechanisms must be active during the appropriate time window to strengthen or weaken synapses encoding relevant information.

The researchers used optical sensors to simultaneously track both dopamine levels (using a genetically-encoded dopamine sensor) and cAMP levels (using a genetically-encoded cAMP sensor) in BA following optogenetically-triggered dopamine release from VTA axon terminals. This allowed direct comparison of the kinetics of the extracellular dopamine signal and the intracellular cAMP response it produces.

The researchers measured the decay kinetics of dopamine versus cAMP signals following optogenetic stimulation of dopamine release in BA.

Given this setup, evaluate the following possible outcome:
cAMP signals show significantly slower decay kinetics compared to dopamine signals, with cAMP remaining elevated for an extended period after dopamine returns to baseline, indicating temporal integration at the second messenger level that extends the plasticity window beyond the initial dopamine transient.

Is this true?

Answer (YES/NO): YES